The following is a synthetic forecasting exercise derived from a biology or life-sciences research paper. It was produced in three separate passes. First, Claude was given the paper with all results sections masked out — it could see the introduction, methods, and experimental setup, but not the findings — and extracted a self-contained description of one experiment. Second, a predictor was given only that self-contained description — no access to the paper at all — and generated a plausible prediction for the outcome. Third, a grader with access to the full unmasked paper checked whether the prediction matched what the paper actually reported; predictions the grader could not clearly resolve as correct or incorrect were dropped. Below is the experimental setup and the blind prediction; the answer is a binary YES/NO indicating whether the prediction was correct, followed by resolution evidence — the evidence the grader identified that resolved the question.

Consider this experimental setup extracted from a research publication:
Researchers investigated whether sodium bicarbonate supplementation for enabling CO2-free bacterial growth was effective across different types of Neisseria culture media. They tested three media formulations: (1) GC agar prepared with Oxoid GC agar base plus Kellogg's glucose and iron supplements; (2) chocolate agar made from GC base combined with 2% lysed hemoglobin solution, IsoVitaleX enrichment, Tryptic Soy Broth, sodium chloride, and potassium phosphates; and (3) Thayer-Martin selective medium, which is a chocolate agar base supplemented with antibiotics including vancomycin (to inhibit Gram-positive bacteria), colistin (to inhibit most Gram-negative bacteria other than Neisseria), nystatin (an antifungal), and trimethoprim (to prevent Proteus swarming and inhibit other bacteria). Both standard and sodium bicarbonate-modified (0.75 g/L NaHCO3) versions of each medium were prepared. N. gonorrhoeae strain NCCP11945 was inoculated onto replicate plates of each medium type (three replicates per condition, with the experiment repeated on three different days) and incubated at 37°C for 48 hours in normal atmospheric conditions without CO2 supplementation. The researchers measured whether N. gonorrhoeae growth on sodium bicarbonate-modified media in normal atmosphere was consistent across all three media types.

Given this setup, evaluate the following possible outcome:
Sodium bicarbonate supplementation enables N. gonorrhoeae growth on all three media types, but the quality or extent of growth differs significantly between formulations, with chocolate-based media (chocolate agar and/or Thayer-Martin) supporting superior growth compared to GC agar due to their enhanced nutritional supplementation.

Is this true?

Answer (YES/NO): NO